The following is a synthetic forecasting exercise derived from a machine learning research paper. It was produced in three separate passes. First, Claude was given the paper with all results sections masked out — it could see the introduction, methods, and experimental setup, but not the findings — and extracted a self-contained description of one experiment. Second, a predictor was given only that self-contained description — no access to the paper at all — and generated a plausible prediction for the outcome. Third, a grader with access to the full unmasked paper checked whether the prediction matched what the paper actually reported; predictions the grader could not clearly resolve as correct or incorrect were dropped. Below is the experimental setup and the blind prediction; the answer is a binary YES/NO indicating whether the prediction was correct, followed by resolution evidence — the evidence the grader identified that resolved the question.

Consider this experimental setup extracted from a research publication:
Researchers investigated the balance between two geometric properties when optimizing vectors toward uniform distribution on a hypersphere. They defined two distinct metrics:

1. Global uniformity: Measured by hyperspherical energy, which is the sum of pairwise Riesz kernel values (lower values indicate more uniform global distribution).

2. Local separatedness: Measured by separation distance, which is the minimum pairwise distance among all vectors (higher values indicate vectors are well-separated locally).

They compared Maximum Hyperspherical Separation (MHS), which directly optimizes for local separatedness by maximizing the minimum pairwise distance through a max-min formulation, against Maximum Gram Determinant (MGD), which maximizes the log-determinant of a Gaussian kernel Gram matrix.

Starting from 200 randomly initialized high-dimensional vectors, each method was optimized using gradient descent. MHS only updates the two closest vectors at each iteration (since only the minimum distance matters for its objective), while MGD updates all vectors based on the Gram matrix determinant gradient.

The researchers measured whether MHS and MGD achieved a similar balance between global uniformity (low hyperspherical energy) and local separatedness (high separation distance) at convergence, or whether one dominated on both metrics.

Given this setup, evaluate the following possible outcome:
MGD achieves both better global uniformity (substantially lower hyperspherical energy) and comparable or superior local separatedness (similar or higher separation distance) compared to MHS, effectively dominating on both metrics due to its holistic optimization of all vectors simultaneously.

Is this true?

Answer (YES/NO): NO